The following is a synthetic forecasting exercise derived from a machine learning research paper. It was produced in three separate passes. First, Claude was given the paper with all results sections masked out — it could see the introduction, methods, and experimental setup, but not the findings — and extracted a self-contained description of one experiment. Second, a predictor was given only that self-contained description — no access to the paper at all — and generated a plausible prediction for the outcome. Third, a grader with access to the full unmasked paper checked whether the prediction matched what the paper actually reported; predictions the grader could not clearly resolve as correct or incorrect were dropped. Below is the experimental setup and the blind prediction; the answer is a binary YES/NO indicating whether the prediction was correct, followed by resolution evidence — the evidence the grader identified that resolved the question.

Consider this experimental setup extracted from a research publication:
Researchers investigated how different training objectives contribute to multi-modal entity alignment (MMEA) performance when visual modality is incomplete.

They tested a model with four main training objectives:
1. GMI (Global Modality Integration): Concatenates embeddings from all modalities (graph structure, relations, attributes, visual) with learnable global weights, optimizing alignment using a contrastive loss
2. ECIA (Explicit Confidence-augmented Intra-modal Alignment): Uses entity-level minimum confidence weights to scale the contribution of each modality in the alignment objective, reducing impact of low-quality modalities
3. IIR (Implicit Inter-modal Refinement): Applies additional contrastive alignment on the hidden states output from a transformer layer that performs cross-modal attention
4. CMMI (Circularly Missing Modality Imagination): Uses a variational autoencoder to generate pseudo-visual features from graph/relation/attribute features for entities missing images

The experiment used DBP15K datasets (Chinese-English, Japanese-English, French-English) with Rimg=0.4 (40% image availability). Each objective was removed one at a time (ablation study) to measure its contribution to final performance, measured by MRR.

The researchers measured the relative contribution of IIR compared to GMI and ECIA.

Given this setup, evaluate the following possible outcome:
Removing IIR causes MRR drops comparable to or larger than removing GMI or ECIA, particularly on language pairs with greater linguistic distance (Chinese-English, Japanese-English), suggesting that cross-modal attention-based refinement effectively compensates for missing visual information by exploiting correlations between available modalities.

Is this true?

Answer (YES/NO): NO